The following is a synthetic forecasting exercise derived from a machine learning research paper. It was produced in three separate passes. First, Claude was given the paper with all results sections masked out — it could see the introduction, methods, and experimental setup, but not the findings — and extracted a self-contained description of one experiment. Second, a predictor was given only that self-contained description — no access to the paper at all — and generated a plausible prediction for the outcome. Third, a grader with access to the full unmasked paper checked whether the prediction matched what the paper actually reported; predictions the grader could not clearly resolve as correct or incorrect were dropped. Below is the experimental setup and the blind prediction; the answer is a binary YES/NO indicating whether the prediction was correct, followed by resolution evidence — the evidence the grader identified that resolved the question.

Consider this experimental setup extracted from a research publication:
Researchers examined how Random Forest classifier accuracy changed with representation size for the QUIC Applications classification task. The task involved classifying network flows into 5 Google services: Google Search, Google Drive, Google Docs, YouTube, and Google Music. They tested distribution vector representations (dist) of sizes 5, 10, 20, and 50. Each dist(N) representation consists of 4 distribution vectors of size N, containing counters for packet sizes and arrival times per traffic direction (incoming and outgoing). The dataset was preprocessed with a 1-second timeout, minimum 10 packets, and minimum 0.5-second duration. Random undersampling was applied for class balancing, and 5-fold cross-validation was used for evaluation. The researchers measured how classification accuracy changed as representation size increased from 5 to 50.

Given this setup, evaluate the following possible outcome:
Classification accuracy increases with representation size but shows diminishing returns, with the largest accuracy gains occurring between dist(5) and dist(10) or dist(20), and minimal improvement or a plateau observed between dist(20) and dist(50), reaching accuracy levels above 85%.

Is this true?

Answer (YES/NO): YES